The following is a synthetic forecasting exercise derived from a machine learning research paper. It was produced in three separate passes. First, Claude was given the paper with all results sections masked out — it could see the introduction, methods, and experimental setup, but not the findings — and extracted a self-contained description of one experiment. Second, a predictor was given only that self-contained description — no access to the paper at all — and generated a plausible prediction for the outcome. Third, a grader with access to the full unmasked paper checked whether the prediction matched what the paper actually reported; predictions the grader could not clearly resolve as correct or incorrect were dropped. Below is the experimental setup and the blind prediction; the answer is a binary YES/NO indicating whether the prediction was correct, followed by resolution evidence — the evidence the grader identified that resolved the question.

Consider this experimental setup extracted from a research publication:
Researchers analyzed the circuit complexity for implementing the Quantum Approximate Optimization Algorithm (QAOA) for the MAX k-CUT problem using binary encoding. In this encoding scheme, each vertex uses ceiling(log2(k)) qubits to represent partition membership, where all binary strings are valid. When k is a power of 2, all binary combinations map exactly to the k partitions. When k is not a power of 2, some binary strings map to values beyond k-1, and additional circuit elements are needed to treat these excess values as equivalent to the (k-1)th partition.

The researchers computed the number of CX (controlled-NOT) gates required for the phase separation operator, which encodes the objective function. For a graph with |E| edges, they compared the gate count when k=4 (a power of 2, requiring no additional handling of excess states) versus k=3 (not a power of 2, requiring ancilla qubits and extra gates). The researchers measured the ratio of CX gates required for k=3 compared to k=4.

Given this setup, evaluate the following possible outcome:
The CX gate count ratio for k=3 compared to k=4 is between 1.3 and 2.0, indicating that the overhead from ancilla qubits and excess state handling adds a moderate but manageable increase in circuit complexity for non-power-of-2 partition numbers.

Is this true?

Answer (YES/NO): NO